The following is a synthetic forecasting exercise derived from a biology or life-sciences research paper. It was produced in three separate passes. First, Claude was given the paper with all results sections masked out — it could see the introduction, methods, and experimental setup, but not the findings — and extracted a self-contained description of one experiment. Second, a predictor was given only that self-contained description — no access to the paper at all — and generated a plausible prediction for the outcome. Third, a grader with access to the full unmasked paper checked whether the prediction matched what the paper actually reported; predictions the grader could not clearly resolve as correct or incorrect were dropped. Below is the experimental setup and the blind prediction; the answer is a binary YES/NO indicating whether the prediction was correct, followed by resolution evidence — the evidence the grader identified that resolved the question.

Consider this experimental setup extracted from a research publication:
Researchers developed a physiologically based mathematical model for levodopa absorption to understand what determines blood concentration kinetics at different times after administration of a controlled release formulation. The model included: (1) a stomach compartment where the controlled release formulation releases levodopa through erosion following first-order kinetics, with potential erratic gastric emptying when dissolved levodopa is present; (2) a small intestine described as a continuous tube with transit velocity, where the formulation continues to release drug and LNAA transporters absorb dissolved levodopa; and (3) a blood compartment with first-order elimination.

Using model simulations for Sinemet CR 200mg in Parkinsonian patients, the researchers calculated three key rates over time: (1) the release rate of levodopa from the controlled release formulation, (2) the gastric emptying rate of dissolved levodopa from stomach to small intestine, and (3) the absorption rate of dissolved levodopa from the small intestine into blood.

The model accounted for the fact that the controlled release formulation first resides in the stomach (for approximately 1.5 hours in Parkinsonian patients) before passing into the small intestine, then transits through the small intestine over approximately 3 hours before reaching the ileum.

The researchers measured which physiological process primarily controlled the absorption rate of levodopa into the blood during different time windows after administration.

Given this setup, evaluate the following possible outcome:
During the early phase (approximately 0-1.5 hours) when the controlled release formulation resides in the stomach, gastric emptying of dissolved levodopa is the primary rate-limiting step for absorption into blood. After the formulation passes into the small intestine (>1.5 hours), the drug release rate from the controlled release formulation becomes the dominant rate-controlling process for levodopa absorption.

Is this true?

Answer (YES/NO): NO